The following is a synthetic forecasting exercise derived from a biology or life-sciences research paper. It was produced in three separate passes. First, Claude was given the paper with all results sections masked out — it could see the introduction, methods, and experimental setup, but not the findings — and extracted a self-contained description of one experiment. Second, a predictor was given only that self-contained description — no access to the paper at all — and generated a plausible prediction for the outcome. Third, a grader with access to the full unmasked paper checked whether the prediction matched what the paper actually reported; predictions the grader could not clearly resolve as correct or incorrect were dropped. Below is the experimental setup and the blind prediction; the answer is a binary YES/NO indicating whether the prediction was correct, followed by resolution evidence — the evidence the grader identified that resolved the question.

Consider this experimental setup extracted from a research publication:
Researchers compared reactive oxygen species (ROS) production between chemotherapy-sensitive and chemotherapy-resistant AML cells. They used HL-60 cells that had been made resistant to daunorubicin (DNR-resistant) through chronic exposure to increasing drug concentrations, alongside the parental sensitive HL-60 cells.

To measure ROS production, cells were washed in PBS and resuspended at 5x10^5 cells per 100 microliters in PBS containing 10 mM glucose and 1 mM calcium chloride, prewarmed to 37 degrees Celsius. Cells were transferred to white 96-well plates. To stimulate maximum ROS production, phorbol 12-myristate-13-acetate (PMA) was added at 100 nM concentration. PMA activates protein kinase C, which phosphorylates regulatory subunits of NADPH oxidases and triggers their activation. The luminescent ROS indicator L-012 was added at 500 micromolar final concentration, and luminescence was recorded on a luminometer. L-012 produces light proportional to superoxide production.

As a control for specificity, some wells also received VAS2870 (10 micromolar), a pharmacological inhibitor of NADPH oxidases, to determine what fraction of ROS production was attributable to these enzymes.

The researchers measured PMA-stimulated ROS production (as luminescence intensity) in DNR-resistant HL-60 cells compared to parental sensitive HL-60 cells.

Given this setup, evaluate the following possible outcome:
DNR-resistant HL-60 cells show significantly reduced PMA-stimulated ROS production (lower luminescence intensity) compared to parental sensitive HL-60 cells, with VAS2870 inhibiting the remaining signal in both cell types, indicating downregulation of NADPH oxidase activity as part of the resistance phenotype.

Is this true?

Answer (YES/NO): NO